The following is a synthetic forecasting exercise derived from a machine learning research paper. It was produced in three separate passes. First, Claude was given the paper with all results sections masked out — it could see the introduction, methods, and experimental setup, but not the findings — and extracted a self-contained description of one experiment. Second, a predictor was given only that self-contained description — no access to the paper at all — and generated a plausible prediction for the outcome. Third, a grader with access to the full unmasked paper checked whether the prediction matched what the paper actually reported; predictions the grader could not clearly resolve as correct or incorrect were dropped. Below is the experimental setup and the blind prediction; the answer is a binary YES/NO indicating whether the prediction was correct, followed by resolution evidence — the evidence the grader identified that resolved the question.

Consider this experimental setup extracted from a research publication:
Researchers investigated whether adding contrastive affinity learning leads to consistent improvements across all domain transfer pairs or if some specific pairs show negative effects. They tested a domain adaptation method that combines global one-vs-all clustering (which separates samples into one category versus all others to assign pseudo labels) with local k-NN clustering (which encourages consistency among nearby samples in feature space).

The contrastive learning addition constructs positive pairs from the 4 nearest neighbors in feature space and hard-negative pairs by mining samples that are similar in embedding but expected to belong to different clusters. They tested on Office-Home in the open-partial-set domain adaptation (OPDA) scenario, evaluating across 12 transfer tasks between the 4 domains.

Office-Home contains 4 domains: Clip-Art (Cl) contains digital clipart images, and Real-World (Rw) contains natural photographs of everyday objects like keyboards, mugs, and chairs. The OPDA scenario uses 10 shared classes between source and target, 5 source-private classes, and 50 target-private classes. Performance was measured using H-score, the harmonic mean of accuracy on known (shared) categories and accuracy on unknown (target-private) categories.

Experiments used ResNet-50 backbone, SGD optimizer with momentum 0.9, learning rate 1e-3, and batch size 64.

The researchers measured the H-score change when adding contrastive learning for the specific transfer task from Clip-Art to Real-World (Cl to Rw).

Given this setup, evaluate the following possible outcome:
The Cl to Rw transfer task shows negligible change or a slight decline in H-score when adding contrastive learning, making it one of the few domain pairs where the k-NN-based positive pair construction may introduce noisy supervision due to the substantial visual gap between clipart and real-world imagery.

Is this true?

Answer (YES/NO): NO